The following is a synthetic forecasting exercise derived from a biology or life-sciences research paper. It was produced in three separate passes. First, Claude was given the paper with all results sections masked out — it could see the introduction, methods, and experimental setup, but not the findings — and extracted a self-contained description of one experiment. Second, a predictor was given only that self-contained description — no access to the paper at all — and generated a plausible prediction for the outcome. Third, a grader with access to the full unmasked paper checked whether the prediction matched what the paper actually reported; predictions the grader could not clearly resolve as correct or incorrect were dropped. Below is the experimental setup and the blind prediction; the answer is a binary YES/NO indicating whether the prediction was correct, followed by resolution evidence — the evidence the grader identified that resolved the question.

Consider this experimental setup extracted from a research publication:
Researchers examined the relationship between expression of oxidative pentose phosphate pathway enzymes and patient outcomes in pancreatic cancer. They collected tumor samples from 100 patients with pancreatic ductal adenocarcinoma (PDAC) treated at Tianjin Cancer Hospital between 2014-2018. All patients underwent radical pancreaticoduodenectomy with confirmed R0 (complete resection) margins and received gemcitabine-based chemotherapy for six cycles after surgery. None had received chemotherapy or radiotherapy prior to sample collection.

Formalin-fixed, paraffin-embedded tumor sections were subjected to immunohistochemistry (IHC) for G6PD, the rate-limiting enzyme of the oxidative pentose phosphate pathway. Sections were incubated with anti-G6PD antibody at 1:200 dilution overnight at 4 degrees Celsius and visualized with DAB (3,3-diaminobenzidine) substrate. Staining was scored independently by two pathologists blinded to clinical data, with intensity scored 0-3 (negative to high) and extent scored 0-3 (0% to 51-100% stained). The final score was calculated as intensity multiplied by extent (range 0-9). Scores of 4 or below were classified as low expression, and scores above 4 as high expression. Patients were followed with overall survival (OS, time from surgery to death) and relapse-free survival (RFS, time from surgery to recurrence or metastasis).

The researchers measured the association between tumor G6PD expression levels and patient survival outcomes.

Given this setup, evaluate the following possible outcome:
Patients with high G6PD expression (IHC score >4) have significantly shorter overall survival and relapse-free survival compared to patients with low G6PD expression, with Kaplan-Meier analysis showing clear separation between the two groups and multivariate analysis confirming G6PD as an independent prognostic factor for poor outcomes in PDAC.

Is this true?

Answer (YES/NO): NO